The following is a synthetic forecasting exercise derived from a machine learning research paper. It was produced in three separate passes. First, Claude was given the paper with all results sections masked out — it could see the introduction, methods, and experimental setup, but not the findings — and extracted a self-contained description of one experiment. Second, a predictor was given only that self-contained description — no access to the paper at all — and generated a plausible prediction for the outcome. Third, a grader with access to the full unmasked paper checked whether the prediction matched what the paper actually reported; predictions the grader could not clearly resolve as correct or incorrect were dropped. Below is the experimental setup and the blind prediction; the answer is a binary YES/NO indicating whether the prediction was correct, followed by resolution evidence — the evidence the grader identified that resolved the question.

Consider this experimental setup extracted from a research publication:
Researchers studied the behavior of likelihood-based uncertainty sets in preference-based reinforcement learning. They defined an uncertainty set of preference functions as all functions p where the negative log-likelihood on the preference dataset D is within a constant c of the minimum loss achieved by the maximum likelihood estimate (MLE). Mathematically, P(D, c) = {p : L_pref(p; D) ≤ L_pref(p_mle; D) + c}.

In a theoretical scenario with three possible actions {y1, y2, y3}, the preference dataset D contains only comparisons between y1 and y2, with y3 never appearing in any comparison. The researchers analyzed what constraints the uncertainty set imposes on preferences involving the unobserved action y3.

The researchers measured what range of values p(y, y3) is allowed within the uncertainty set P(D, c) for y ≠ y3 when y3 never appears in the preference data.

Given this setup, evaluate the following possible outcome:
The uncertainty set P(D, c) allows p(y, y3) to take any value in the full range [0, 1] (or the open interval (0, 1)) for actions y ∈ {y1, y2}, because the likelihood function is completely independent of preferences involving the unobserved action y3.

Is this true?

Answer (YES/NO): YES